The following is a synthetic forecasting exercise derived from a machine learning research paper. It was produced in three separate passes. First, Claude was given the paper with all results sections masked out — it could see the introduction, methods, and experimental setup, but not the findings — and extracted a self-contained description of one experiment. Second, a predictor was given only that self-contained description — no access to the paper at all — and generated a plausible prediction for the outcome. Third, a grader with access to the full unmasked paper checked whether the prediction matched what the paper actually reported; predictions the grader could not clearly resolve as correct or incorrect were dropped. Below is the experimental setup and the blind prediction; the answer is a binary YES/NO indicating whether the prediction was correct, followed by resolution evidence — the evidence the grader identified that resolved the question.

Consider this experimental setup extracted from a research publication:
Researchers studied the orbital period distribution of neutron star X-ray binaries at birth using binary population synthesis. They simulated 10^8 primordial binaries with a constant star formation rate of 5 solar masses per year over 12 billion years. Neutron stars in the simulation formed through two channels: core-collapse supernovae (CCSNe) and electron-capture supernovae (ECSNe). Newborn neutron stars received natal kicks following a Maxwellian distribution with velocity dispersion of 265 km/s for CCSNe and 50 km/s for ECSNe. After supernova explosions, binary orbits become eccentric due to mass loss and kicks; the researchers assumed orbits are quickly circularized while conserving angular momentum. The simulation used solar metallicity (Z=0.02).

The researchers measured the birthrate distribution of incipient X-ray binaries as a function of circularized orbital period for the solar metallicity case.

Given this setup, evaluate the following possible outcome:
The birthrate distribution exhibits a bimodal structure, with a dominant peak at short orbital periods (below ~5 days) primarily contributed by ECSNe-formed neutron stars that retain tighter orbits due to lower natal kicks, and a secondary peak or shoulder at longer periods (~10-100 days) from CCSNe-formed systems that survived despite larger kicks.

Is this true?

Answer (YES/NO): NO